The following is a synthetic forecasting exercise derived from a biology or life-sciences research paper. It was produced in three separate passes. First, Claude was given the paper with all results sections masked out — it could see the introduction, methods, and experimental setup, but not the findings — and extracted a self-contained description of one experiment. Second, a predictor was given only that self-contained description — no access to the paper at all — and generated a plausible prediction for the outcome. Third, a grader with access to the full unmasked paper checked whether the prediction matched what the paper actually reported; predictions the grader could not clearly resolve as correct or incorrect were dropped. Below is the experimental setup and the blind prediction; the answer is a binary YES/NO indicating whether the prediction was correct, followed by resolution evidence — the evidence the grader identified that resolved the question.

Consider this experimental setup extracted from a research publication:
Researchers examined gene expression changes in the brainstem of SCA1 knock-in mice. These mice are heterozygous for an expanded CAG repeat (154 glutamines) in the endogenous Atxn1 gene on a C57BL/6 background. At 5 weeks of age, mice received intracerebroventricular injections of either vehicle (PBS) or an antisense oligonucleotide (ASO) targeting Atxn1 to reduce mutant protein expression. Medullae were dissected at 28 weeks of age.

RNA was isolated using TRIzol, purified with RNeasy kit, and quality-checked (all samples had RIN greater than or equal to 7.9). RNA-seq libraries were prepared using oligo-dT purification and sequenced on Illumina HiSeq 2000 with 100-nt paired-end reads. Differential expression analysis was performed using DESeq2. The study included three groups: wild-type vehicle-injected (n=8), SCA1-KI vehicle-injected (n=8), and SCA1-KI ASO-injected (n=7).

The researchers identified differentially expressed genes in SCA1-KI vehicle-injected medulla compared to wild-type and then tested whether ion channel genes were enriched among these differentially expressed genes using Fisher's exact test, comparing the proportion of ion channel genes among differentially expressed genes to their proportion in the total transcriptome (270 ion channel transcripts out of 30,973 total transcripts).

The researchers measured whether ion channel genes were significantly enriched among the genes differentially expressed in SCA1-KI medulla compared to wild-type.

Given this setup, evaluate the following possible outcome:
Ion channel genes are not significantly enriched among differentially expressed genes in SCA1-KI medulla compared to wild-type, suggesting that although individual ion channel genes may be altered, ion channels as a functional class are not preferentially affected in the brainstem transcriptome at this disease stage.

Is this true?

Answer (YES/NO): NO